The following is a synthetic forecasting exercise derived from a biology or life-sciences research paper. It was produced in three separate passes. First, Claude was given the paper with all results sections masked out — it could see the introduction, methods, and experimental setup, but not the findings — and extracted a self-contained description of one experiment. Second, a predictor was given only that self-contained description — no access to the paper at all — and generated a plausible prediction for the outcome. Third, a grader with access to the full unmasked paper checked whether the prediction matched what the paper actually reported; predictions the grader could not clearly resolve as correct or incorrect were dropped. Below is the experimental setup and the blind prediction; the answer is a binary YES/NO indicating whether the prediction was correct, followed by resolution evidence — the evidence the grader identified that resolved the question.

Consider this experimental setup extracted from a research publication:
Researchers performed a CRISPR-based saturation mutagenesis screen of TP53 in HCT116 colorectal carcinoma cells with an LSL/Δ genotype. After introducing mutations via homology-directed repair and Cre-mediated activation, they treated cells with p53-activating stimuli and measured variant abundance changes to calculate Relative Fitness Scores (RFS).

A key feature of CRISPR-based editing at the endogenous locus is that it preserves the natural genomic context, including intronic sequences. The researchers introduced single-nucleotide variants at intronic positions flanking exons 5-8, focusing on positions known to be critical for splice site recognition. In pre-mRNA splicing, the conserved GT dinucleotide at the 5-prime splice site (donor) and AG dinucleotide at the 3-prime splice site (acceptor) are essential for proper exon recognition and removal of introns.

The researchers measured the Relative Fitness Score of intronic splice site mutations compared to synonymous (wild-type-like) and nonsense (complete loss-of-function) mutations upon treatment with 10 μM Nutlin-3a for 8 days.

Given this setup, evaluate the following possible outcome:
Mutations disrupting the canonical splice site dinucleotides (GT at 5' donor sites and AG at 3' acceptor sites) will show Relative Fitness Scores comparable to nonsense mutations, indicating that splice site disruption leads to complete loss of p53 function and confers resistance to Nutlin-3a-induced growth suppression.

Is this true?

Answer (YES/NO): YES